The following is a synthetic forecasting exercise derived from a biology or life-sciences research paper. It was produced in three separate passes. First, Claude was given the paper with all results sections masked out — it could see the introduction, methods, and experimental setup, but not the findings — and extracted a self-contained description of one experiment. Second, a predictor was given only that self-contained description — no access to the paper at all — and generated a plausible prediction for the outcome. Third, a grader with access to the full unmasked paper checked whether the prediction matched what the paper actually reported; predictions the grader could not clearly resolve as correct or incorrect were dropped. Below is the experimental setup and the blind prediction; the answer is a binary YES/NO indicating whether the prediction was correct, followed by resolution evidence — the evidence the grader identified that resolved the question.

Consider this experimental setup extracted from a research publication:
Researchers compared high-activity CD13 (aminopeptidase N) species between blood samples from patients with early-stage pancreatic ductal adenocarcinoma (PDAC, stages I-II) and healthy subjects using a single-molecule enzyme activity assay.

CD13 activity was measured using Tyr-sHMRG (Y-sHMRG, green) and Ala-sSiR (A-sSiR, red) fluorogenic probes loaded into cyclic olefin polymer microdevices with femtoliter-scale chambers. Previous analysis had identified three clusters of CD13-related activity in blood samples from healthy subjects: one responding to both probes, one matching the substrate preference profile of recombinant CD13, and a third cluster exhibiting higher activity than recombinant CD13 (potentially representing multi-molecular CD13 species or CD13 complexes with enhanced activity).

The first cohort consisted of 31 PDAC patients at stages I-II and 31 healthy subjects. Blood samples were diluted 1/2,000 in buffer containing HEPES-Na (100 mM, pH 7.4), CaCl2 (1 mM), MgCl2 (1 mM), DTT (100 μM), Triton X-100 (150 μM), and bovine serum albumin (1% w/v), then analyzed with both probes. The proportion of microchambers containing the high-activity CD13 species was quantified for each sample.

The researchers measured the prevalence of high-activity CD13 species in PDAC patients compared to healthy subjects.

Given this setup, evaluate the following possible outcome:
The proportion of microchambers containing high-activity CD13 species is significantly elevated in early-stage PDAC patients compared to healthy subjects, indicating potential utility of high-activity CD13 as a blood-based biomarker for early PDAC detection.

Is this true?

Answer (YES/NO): YES